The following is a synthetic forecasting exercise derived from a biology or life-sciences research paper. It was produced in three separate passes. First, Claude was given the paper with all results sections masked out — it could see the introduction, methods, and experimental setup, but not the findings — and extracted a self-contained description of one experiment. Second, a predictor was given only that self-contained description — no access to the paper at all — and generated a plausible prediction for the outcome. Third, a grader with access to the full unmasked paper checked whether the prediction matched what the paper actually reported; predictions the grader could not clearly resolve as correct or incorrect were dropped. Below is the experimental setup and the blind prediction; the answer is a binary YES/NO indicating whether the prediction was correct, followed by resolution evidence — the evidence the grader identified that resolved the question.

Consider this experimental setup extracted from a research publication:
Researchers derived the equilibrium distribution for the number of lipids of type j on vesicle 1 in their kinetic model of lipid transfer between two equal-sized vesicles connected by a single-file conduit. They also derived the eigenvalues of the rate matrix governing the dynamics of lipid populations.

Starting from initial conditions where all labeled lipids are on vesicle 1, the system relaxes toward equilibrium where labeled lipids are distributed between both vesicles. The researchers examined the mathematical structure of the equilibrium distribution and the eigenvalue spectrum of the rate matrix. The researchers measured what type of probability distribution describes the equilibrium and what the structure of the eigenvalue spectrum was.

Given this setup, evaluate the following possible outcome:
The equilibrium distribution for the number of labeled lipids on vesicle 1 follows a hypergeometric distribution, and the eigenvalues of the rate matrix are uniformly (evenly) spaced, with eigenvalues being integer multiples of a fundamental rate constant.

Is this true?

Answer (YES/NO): NO